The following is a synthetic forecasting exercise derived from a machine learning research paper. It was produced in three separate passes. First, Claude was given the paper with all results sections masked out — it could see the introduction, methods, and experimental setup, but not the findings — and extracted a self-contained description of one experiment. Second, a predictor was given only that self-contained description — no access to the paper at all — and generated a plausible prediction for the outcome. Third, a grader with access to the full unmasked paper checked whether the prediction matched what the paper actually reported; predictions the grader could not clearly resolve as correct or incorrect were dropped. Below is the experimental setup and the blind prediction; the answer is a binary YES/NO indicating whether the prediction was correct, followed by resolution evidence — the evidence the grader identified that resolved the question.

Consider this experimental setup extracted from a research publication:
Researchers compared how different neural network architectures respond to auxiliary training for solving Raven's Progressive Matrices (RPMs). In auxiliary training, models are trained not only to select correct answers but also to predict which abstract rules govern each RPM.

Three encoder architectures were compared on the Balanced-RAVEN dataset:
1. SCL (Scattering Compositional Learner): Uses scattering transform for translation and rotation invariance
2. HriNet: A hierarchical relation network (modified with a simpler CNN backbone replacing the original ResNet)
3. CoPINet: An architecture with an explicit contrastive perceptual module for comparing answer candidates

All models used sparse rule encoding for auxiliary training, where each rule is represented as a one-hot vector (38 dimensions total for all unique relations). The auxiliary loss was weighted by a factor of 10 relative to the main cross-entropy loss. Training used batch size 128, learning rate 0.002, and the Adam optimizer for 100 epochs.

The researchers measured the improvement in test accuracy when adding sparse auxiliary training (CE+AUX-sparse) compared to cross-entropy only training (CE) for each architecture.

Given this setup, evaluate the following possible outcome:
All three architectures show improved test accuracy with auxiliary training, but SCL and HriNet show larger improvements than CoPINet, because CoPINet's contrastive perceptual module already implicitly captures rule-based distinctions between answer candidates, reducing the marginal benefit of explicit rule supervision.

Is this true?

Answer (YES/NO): YES